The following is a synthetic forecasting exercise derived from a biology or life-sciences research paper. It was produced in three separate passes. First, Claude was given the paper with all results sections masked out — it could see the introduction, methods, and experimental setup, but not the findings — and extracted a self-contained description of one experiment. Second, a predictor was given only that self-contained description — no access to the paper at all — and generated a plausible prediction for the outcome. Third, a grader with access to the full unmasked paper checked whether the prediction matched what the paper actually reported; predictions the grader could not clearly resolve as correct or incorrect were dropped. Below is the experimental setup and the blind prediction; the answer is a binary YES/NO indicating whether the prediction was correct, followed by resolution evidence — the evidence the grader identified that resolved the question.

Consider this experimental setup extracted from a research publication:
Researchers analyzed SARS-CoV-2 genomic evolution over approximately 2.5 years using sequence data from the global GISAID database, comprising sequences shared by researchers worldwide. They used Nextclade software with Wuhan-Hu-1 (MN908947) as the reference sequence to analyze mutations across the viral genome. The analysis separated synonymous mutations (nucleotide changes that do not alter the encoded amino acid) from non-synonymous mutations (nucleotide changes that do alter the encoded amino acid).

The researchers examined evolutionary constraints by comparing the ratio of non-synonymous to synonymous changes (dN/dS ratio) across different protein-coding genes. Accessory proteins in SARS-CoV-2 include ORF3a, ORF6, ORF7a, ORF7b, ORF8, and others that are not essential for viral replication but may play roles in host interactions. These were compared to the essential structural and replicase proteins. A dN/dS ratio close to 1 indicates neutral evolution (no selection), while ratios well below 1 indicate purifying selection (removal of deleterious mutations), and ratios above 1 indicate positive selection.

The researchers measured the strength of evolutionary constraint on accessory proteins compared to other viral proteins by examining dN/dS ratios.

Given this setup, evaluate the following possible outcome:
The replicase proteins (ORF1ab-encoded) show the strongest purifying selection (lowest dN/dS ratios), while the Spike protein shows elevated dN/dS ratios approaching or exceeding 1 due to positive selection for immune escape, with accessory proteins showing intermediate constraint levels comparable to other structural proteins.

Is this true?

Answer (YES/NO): NO